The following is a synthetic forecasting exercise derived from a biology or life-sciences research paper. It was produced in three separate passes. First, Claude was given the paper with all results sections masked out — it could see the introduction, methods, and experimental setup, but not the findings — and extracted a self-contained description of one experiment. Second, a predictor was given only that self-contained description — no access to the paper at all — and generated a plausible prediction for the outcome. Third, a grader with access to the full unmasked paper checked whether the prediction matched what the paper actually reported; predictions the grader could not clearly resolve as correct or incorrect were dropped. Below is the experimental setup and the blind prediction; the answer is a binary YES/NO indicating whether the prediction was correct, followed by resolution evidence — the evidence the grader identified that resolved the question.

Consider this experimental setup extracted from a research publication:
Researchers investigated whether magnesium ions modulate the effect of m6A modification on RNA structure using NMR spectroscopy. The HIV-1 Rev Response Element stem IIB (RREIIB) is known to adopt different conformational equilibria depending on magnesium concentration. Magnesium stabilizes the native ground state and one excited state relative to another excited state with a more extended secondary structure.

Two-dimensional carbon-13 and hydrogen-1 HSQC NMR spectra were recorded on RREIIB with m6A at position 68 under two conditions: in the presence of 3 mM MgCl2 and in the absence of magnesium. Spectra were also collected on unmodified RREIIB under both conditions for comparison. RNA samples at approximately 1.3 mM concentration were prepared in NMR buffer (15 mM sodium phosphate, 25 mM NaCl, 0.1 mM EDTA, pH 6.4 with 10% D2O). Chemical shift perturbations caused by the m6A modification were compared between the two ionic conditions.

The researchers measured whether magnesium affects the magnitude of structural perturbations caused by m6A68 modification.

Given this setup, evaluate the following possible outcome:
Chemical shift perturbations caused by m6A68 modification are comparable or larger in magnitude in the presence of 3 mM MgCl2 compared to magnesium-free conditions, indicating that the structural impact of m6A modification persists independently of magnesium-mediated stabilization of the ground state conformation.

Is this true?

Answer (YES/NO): NO